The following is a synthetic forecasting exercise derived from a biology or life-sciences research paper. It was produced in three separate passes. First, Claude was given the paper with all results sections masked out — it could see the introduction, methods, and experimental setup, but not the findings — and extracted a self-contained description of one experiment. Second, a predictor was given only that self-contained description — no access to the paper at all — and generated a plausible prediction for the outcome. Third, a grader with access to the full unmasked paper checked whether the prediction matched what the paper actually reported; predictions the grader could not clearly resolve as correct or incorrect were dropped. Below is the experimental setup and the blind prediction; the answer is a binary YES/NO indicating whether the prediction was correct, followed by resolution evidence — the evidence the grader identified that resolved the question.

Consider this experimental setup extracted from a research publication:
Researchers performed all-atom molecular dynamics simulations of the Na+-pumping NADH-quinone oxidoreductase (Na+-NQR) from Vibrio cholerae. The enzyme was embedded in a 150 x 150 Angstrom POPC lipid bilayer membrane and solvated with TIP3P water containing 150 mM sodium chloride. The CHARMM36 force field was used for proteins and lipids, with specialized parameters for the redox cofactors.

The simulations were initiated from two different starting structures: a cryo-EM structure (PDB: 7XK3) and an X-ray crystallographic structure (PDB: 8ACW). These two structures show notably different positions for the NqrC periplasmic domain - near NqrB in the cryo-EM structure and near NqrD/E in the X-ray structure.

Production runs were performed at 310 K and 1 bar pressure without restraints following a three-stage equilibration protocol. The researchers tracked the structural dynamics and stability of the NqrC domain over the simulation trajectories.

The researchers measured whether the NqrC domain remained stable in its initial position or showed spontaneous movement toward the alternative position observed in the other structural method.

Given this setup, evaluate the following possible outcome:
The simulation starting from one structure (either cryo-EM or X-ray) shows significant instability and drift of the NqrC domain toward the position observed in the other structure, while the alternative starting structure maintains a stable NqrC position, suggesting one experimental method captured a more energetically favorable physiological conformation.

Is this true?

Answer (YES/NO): NO